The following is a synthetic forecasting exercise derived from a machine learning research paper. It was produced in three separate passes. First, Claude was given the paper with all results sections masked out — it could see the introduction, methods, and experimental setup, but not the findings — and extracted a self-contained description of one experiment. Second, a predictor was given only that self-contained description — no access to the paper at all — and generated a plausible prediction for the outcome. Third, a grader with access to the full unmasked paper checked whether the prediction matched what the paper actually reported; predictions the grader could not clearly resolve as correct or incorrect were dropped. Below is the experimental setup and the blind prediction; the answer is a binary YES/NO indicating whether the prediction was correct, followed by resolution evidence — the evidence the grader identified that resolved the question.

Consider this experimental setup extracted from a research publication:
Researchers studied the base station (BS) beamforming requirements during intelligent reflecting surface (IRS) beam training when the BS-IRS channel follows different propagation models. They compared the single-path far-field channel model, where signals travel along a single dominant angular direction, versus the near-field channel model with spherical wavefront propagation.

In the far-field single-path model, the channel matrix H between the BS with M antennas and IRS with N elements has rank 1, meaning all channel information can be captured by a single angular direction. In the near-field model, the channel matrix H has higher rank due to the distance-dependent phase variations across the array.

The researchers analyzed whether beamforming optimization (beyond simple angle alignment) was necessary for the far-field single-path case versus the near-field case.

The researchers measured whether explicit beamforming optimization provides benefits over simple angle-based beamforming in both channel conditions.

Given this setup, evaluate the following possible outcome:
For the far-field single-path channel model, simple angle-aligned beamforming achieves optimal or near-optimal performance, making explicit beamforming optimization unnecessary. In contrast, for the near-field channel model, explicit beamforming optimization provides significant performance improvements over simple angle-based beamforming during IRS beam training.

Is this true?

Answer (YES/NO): YES